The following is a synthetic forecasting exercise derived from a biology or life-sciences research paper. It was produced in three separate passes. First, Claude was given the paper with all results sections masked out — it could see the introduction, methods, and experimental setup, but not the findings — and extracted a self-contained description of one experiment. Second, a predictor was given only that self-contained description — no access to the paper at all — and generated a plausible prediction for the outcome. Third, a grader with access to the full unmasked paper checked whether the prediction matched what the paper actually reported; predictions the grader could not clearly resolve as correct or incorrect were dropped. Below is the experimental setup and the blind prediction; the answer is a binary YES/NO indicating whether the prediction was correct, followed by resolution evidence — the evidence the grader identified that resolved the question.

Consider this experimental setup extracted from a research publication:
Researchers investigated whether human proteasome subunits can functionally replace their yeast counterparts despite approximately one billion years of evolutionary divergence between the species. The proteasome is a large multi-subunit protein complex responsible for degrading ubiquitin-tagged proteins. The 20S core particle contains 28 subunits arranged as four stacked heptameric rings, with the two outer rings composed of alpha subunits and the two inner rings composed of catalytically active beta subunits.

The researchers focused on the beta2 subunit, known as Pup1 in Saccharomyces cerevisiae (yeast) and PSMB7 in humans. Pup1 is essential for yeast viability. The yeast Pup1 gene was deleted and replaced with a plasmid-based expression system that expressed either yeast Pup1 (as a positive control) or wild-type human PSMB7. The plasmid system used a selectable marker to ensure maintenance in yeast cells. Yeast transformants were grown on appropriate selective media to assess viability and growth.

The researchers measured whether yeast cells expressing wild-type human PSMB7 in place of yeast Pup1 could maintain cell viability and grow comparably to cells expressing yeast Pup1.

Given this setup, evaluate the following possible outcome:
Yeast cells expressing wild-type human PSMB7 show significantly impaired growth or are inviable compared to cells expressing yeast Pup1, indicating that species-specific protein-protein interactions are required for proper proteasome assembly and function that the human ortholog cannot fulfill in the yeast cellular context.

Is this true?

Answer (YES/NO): YES